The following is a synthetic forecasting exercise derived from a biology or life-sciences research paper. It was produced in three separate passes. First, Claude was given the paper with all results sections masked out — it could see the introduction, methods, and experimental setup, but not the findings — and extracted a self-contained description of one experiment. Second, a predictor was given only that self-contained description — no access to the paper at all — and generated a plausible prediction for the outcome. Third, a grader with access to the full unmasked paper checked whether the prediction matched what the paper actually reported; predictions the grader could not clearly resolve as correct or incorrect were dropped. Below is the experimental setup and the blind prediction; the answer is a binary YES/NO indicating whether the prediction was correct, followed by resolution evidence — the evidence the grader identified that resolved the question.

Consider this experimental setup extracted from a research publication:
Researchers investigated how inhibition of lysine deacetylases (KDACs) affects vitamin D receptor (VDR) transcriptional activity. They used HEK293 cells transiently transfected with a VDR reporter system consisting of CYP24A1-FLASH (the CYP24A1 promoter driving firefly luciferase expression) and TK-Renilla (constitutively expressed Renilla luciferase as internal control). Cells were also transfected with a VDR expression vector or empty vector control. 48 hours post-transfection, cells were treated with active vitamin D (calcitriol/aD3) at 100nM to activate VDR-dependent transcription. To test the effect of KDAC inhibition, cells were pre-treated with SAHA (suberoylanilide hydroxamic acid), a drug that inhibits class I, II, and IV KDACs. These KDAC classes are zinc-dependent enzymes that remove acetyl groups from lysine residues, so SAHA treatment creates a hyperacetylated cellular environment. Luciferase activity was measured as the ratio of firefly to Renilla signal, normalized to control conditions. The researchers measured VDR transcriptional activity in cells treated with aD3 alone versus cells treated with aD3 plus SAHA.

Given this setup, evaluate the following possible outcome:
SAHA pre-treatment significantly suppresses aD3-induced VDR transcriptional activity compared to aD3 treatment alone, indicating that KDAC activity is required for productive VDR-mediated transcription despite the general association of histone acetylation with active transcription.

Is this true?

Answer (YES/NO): YES